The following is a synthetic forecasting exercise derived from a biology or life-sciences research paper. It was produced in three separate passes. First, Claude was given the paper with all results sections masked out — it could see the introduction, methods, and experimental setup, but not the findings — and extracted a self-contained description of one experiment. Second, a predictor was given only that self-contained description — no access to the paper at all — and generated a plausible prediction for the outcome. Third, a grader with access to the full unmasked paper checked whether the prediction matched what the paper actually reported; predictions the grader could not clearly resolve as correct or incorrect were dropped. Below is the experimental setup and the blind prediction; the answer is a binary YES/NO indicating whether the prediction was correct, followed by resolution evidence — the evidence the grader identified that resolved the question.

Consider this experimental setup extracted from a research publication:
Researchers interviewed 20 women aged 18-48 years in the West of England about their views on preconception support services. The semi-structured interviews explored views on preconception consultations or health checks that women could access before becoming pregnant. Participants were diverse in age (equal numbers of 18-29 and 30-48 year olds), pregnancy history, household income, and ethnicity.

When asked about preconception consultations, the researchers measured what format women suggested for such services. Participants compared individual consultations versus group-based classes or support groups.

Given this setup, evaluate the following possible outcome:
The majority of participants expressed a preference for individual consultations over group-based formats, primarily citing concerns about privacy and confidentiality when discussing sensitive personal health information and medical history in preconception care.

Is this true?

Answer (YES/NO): NO